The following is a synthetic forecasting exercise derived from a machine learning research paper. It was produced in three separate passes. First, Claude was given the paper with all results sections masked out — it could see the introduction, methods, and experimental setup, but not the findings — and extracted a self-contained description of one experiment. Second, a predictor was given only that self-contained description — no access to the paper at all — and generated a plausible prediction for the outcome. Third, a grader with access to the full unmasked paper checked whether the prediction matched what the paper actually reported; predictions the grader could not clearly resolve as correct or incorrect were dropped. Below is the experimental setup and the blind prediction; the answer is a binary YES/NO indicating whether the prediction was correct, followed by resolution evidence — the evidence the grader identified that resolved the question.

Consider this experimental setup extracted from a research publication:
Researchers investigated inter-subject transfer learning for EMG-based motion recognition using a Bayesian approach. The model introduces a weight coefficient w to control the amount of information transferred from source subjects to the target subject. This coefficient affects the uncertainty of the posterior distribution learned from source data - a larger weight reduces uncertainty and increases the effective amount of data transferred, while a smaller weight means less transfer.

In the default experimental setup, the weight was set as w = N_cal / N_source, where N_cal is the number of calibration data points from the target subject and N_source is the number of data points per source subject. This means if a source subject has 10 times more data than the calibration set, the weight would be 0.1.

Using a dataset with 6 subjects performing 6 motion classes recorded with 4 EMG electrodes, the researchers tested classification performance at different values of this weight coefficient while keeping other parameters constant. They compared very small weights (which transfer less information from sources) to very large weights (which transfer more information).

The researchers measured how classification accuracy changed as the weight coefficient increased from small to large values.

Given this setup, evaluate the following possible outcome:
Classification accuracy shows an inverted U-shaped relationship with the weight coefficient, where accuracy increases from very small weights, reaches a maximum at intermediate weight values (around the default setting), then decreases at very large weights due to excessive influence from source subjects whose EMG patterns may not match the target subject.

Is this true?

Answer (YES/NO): YES